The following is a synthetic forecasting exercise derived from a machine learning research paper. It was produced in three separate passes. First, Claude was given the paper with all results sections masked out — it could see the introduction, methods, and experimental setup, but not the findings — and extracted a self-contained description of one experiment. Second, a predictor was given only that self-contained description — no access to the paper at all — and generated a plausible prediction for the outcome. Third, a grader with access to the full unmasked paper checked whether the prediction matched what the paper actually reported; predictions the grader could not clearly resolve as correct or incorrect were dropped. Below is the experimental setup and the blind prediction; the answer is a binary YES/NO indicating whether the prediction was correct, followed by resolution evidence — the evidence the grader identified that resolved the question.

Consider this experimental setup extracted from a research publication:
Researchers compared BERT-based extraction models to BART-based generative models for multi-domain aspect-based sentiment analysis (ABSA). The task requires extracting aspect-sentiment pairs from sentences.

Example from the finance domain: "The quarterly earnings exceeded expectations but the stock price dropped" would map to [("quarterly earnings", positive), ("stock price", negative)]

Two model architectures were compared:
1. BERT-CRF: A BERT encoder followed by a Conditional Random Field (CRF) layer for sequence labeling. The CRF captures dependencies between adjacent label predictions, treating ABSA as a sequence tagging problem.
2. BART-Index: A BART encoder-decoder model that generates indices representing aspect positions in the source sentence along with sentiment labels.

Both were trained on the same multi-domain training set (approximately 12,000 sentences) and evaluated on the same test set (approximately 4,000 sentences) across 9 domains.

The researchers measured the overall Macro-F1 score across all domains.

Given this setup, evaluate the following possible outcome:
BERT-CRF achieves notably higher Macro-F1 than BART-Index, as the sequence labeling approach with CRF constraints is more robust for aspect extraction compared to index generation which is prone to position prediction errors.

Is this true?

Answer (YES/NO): NO